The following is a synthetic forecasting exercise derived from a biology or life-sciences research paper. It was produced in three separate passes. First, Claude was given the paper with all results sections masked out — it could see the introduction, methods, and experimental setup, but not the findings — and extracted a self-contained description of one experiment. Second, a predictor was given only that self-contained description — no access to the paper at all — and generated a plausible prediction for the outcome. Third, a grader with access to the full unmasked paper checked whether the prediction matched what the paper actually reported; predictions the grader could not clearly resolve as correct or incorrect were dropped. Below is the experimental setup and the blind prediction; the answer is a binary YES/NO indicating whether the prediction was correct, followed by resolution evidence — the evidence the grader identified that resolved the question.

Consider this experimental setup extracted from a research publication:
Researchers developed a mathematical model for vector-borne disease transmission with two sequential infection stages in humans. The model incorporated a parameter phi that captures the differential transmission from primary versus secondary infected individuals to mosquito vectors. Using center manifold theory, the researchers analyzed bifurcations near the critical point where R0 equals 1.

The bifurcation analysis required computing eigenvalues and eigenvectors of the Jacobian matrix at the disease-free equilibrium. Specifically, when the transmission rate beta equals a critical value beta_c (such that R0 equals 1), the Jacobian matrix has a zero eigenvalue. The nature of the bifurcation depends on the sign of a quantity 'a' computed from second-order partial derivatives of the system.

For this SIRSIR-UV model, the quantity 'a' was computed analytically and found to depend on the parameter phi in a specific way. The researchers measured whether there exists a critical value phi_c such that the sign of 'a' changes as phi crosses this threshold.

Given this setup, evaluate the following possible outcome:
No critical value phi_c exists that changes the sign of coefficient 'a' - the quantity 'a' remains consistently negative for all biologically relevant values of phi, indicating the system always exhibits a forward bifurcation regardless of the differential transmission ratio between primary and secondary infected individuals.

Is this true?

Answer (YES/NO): NO